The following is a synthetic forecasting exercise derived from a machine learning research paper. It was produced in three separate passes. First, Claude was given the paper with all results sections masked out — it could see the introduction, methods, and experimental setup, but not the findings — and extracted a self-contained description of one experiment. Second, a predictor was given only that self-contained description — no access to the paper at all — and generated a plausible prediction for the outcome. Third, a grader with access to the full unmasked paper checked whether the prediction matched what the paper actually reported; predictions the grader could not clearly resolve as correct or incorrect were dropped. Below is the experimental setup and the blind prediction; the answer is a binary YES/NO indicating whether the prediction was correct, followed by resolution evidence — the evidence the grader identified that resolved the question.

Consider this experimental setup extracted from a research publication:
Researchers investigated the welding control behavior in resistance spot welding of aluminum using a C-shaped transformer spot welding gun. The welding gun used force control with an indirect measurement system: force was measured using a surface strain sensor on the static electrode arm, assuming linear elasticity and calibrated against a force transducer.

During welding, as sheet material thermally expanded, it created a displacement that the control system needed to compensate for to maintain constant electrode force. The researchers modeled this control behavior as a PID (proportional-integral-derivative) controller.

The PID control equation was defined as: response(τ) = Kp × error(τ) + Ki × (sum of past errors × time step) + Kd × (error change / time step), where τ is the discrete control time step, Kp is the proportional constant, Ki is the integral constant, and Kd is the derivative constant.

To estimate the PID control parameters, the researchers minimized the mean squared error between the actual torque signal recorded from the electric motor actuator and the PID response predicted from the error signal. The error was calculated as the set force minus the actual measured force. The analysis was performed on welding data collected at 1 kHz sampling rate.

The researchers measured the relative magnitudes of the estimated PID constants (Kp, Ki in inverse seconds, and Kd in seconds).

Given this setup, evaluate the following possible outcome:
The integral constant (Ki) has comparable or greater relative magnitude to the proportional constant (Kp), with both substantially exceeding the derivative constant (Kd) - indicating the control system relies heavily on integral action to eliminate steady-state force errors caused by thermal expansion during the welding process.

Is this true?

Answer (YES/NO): NO